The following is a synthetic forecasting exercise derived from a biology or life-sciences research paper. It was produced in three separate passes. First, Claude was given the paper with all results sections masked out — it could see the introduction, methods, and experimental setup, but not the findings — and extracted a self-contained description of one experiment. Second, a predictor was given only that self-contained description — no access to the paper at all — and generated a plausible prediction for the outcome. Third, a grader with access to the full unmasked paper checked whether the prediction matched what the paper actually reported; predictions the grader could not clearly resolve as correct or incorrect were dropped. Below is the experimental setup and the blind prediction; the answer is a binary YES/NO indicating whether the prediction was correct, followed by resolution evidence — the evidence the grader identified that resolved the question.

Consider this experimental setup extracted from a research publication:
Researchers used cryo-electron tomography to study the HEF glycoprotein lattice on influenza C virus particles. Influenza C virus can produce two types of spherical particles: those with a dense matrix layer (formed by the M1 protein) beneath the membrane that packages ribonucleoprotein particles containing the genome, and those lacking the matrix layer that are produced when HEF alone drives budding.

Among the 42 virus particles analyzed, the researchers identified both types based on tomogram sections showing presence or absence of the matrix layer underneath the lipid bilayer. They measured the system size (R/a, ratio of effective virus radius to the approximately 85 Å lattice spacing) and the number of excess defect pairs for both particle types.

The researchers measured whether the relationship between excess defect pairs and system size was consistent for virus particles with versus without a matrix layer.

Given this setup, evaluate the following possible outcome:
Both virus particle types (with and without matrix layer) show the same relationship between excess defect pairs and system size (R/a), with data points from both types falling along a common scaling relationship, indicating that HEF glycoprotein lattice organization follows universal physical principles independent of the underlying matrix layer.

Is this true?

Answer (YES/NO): YES